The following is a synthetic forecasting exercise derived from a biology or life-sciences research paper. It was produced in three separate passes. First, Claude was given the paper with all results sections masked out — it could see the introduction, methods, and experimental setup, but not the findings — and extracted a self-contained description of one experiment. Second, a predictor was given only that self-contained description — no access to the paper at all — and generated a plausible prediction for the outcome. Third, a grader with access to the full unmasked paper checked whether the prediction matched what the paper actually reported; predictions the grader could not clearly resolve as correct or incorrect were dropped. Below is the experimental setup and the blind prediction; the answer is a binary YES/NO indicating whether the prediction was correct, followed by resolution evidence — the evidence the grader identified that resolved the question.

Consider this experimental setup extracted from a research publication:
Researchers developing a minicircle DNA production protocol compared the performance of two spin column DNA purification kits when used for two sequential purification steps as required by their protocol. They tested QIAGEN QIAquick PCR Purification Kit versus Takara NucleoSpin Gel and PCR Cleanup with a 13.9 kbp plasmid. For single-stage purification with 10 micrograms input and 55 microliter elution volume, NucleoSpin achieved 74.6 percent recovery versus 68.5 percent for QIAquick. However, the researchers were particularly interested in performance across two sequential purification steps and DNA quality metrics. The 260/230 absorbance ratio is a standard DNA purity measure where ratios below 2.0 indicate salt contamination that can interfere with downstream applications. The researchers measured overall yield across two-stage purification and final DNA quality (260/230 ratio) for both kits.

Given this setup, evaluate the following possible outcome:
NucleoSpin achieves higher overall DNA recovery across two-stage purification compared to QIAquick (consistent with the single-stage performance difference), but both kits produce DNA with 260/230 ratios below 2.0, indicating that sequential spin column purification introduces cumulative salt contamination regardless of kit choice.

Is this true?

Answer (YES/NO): NO